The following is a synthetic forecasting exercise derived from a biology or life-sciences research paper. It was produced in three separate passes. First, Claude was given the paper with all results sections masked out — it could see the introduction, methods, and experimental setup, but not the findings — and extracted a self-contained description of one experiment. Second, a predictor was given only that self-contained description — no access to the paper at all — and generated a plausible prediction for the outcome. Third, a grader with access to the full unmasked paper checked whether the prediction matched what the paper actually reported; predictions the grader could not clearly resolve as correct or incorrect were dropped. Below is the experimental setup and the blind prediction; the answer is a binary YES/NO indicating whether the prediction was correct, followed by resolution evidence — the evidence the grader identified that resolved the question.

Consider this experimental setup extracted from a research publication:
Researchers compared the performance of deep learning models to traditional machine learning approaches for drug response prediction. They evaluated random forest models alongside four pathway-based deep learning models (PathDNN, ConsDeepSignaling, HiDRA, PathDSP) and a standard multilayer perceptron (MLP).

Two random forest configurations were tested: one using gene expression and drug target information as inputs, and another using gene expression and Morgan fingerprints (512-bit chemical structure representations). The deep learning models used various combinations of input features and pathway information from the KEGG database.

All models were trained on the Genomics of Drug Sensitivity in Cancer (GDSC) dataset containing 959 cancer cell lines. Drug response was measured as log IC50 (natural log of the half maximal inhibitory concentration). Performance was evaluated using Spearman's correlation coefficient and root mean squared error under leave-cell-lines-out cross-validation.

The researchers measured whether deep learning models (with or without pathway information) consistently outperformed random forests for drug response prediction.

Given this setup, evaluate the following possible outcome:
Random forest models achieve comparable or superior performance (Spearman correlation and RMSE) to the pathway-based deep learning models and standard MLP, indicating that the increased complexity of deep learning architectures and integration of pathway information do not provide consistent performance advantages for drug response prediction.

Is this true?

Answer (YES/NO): YES